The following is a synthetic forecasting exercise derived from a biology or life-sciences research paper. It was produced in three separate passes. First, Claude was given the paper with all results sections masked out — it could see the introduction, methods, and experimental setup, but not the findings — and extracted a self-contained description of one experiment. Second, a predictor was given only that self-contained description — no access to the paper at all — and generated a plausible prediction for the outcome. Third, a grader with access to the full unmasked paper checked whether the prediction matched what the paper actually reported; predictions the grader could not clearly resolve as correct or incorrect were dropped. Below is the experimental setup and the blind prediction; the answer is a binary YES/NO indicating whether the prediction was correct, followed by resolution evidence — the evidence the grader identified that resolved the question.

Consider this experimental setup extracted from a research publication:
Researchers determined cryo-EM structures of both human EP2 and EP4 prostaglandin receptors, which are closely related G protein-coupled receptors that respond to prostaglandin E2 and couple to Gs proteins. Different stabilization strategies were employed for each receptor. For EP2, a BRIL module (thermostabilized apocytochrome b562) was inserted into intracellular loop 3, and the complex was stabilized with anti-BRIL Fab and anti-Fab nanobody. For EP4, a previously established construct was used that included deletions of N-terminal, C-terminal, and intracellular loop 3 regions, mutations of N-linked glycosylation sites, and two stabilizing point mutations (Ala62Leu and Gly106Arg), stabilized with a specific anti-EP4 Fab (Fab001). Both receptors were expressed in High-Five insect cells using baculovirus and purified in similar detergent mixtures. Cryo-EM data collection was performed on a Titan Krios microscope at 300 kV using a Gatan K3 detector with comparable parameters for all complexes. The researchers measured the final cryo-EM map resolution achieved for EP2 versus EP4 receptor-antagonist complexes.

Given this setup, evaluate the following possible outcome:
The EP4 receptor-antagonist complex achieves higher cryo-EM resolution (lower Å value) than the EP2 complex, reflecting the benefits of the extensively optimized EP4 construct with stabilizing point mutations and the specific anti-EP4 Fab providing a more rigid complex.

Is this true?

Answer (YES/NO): YES